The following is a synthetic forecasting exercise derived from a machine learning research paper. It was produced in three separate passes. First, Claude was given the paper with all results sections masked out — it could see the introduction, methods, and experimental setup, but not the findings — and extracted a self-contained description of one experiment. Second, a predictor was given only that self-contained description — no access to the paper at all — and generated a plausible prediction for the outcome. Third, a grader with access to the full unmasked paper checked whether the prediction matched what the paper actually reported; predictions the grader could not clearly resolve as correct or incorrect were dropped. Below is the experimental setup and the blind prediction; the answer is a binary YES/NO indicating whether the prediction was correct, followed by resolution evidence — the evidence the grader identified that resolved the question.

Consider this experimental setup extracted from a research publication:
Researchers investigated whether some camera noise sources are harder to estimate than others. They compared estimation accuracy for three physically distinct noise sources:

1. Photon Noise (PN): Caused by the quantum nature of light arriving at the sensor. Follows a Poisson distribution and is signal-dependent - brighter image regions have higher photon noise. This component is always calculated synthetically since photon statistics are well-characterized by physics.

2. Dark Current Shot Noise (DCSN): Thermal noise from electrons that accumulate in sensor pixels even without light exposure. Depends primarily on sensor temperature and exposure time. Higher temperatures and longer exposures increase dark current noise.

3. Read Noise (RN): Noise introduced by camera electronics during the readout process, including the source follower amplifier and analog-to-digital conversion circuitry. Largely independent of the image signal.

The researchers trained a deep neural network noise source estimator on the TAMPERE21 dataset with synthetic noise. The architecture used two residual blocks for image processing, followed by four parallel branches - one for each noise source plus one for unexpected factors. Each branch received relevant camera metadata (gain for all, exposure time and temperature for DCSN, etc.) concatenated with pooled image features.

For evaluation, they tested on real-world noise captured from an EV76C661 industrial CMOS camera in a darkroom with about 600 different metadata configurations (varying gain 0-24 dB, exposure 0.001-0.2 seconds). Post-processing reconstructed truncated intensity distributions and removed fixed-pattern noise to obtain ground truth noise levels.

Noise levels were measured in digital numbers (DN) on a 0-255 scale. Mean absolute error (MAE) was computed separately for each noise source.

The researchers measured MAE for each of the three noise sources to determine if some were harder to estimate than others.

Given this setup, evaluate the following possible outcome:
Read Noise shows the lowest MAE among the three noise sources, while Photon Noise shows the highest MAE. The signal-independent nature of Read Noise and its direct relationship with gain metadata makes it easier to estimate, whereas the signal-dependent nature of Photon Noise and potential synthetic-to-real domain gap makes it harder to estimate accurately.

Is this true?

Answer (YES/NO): NO